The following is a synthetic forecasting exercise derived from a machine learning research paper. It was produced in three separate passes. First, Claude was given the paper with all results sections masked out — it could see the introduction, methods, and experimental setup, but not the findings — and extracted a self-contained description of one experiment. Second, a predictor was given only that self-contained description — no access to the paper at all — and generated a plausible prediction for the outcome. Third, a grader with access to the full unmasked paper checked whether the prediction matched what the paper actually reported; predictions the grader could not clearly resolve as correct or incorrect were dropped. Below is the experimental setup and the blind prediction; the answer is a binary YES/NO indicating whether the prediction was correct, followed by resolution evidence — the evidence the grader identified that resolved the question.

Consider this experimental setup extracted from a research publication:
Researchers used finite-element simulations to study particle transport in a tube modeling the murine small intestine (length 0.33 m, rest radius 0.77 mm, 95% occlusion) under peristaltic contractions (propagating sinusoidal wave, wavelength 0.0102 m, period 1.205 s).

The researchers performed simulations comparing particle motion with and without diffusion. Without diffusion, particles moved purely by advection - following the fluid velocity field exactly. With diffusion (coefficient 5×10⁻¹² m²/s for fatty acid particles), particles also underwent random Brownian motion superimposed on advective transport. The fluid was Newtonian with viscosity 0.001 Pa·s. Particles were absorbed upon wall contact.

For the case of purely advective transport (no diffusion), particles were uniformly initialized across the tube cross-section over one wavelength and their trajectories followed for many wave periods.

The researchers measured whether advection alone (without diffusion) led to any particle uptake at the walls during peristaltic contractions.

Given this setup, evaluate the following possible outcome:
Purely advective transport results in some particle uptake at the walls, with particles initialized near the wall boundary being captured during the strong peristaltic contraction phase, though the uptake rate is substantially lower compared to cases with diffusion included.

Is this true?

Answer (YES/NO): NO